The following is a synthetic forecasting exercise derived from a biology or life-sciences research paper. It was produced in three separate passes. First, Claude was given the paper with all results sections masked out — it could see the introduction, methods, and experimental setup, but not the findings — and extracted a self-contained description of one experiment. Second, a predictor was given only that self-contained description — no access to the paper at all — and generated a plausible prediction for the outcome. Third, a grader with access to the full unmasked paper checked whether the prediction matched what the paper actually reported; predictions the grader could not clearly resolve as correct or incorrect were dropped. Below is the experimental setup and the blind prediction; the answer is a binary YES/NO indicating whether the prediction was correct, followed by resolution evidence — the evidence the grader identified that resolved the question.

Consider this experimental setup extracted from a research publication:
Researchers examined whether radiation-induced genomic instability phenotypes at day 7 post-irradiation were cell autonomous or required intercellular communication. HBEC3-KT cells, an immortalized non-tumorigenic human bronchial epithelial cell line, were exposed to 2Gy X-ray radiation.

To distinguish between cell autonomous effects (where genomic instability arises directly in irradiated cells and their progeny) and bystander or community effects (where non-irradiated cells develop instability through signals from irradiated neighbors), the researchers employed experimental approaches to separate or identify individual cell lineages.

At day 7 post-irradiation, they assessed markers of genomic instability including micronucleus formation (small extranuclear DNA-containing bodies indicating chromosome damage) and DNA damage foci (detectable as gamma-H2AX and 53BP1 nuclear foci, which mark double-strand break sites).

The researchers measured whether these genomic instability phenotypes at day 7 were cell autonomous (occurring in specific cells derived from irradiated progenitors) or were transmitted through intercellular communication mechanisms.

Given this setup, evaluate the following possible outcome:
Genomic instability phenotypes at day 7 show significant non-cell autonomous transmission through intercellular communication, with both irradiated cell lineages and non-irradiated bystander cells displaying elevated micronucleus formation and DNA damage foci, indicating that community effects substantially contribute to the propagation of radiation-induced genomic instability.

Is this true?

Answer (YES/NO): NO